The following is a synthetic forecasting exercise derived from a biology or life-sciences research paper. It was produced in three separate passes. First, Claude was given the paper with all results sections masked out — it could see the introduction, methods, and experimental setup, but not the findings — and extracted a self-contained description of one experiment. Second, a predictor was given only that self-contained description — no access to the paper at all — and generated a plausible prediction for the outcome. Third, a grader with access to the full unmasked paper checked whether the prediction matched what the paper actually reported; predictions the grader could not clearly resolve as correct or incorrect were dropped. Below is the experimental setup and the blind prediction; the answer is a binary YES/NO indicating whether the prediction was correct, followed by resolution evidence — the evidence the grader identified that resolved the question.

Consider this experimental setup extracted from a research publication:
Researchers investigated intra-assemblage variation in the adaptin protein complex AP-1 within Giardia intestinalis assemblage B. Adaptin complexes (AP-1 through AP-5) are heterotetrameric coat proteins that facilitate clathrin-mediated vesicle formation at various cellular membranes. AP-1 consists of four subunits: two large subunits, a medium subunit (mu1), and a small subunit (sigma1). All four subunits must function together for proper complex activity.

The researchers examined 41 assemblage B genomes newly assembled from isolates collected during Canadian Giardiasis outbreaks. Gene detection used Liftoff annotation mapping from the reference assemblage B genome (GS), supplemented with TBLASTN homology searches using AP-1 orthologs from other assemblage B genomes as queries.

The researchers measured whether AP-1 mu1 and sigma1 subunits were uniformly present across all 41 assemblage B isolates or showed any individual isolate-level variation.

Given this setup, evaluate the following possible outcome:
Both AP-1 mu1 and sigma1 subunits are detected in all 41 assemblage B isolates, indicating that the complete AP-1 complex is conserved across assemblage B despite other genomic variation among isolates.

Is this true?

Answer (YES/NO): NO